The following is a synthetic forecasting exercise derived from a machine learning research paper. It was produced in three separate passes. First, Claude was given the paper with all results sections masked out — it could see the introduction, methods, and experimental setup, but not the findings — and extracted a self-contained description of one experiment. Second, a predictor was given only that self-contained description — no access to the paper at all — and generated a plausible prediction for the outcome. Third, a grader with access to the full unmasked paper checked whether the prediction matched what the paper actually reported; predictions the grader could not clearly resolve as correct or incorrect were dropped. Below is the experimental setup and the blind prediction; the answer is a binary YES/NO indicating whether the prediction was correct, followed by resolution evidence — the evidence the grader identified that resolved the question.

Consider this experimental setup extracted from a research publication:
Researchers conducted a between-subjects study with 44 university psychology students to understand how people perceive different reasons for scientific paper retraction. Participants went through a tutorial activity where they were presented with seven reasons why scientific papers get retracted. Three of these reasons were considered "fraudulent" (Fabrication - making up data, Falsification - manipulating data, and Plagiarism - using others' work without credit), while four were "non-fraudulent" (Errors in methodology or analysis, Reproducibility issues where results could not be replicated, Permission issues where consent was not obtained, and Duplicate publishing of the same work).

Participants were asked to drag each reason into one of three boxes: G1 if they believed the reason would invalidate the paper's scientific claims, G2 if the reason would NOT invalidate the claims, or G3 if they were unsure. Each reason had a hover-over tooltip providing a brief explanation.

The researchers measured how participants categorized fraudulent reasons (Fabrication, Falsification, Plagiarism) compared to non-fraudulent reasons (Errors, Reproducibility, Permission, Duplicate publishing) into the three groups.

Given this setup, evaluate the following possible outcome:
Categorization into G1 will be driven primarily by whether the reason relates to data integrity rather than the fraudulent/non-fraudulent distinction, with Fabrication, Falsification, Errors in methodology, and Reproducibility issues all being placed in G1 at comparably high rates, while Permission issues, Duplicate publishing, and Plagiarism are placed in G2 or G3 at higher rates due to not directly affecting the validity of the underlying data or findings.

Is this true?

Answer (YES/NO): NO